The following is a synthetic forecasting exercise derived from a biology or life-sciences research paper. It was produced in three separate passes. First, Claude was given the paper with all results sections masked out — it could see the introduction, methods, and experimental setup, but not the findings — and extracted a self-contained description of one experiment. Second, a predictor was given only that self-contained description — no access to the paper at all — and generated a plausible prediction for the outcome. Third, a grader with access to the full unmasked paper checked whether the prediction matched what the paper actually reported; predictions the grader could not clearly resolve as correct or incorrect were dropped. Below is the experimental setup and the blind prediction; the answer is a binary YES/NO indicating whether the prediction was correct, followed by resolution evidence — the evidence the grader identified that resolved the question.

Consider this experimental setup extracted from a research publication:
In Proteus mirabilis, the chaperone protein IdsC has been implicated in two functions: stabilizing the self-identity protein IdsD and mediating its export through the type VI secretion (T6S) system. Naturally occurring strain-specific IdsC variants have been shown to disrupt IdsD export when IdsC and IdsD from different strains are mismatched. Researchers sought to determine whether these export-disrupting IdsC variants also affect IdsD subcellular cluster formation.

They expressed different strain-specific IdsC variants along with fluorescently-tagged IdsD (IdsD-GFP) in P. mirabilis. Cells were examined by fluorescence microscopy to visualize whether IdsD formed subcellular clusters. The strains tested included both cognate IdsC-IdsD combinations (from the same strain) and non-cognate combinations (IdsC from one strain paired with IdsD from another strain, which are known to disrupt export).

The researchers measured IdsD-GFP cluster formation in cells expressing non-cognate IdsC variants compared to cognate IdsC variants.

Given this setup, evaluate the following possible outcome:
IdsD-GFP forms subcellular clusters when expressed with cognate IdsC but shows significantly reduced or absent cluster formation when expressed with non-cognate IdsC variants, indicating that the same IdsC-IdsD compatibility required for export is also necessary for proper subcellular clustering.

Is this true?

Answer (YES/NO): NO